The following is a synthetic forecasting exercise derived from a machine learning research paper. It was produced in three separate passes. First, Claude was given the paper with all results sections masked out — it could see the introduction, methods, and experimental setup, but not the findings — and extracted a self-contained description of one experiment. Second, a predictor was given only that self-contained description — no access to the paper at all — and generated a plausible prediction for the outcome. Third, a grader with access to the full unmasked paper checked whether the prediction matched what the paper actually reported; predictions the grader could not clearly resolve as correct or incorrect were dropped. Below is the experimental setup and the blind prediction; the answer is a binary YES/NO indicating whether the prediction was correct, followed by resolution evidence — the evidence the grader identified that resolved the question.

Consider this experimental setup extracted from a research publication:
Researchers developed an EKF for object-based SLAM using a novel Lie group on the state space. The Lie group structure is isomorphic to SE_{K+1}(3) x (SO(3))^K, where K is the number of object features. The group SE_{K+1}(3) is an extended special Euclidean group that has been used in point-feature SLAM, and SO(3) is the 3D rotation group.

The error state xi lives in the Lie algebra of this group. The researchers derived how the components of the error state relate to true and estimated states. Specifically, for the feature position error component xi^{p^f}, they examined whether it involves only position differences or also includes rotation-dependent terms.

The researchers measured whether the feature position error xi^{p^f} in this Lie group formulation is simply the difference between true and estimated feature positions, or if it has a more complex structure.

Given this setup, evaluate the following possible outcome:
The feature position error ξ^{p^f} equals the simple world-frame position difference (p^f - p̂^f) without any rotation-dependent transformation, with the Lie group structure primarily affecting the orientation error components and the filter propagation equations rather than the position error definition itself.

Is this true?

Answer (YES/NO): NO